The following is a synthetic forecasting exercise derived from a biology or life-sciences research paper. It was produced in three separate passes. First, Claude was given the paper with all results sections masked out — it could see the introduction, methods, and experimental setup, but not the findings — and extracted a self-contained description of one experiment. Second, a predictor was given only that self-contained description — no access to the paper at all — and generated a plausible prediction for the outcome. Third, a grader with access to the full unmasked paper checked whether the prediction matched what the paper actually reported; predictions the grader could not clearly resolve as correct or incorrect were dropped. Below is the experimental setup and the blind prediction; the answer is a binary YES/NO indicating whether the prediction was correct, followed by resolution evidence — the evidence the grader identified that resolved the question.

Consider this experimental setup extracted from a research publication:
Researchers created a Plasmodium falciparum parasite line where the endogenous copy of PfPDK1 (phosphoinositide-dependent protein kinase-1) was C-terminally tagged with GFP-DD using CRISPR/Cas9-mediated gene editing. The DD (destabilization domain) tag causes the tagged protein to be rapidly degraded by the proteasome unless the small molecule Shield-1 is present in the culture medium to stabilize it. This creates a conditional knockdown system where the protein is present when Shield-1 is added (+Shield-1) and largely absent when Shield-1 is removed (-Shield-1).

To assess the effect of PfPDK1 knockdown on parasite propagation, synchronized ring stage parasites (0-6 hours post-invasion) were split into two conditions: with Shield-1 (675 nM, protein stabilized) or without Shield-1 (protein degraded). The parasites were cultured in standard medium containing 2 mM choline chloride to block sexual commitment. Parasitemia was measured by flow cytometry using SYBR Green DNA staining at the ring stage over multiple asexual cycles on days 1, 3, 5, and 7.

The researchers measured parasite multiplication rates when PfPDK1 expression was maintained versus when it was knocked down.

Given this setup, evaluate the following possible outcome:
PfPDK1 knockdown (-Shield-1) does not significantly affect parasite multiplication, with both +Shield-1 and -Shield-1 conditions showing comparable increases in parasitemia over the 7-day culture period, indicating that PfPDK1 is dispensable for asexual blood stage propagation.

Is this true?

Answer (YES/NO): NO